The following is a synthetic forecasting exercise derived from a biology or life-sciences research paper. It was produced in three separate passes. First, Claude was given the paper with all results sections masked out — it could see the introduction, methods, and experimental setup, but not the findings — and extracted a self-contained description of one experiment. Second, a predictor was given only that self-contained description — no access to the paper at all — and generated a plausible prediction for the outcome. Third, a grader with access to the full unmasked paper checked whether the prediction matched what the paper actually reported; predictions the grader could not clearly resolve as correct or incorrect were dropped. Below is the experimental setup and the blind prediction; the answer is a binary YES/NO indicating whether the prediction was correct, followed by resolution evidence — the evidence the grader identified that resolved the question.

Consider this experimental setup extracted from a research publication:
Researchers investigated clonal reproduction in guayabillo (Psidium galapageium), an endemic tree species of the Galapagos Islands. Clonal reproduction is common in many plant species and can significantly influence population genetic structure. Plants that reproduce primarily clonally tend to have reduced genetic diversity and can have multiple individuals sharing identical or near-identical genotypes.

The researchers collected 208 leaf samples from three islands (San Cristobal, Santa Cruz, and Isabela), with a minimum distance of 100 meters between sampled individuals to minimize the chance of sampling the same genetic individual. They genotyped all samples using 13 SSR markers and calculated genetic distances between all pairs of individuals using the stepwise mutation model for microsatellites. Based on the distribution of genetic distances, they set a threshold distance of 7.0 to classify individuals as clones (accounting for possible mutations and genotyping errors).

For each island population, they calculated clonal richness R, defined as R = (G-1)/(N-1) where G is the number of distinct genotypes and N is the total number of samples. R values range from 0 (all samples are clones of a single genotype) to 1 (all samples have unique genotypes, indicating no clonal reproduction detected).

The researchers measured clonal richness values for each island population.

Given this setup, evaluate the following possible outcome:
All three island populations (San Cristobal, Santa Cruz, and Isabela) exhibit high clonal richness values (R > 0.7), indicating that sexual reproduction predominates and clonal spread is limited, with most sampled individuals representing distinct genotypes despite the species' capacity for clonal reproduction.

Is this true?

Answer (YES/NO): YES